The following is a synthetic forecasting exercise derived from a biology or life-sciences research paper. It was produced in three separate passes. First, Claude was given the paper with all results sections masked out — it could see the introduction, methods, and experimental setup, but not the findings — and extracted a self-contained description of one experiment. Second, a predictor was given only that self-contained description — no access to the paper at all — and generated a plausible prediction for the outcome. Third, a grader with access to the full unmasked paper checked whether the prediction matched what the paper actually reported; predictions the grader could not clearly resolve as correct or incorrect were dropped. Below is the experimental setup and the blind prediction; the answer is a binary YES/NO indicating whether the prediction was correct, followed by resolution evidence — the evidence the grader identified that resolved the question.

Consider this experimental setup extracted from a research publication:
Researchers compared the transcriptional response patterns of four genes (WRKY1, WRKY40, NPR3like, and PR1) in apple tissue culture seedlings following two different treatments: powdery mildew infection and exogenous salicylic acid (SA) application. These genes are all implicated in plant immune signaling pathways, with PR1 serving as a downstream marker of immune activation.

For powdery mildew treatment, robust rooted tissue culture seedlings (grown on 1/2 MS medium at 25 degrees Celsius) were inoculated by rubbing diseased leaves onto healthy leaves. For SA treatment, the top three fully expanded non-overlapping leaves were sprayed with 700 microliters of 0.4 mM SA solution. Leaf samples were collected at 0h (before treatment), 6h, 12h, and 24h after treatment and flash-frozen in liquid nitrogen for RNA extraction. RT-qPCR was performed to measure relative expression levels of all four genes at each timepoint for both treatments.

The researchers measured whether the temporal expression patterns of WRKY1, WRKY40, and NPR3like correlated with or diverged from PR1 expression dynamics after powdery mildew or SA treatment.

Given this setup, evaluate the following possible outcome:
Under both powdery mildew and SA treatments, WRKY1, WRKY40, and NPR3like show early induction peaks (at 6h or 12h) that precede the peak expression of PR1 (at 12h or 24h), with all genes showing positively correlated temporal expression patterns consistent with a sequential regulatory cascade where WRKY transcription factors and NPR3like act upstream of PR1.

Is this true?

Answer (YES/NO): NO